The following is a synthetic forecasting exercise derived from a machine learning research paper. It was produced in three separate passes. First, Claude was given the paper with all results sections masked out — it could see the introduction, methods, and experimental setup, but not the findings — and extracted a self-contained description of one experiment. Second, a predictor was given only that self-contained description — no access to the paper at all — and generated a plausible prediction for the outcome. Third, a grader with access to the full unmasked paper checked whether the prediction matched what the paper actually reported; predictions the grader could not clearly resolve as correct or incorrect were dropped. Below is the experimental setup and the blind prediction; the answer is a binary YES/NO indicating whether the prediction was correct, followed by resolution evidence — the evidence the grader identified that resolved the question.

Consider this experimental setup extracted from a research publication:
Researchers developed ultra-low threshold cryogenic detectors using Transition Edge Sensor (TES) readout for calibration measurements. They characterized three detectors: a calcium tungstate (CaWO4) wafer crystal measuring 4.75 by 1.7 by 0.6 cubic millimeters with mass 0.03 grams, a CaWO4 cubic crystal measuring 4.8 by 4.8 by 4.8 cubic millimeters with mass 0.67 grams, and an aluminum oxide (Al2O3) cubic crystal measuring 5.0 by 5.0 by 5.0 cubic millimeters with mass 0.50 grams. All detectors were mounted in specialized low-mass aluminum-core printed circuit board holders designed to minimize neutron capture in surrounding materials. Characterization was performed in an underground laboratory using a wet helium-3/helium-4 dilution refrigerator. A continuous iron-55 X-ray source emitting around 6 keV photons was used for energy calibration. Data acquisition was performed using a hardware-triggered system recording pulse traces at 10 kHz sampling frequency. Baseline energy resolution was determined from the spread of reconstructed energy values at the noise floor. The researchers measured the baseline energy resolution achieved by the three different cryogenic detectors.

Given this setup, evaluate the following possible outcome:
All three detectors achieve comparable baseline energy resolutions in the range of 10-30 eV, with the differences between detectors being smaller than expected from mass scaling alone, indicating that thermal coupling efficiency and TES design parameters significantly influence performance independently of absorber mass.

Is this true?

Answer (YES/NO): NO